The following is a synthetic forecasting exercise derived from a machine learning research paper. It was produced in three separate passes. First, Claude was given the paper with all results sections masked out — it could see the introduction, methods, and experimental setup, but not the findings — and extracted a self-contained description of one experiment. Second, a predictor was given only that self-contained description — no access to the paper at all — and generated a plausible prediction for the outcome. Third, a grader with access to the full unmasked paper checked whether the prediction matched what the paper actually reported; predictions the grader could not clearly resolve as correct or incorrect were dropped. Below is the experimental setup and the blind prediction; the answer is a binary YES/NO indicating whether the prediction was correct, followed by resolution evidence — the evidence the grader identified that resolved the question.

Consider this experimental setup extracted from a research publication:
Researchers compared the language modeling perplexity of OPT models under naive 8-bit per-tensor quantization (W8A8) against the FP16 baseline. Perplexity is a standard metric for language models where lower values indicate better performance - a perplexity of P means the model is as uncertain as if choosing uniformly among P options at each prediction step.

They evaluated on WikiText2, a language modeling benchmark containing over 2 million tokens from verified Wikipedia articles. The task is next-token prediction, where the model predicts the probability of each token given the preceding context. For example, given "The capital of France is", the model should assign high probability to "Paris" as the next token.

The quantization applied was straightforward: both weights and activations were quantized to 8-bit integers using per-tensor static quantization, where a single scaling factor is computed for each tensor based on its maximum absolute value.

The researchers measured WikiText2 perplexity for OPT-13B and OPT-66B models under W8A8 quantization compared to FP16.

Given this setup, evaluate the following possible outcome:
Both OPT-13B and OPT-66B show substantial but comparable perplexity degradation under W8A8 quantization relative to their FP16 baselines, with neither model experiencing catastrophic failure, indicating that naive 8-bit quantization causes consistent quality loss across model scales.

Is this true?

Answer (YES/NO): NO